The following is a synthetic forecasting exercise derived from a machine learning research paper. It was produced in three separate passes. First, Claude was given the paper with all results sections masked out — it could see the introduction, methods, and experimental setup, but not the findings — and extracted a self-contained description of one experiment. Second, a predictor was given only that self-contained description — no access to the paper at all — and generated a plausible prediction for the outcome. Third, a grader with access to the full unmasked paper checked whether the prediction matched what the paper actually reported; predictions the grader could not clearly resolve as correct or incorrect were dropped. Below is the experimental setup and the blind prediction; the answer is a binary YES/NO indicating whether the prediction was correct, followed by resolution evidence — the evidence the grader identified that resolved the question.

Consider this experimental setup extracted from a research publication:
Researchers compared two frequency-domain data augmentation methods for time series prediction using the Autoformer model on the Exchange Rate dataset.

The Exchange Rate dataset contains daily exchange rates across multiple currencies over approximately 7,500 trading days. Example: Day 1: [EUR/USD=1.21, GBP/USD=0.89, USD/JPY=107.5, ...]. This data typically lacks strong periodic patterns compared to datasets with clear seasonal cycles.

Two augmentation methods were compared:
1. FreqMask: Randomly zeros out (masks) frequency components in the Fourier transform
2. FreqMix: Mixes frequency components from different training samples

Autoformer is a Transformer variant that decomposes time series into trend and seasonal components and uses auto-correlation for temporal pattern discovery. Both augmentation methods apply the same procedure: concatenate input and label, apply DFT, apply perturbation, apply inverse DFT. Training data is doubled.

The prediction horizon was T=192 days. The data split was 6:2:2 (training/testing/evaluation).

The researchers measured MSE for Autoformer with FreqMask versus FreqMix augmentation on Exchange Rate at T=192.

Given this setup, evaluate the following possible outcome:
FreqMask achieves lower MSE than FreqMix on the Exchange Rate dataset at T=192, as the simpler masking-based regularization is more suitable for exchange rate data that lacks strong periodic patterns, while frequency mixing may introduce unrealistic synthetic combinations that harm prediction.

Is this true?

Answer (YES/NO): NO